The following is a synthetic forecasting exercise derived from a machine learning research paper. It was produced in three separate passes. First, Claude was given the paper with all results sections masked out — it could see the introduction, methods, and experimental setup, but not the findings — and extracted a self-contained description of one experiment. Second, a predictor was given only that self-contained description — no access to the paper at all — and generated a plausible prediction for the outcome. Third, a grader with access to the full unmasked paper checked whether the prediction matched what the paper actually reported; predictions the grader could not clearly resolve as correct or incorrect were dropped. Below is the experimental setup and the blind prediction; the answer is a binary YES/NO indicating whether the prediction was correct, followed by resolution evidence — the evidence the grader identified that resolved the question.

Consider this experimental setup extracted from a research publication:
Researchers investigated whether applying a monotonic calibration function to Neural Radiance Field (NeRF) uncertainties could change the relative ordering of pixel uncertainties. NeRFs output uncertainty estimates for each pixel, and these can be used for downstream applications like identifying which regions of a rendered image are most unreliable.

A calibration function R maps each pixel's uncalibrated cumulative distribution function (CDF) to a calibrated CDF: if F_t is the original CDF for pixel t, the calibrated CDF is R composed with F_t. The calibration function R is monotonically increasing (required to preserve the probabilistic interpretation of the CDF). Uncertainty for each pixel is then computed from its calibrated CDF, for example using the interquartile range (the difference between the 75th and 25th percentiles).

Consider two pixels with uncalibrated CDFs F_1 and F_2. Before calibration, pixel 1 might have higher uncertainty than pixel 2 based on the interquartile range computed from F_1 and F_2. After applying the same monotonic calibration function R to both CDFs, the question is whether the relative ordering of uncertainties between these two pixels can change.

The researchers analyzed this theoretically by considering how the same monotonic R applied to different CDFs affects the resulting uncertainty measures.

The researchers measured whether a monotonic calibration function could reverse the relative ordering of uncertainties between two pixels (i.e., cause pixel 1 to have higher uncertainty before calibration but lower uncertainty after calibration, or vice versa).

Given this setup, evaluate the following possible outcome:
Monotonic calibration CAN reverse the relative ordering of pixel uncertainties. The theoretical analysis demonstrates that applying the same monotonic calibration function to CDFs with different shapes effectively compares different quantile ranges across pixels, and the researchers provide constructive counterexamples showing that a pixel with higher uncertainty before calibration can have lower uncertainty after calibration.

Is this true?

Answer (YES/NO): YES